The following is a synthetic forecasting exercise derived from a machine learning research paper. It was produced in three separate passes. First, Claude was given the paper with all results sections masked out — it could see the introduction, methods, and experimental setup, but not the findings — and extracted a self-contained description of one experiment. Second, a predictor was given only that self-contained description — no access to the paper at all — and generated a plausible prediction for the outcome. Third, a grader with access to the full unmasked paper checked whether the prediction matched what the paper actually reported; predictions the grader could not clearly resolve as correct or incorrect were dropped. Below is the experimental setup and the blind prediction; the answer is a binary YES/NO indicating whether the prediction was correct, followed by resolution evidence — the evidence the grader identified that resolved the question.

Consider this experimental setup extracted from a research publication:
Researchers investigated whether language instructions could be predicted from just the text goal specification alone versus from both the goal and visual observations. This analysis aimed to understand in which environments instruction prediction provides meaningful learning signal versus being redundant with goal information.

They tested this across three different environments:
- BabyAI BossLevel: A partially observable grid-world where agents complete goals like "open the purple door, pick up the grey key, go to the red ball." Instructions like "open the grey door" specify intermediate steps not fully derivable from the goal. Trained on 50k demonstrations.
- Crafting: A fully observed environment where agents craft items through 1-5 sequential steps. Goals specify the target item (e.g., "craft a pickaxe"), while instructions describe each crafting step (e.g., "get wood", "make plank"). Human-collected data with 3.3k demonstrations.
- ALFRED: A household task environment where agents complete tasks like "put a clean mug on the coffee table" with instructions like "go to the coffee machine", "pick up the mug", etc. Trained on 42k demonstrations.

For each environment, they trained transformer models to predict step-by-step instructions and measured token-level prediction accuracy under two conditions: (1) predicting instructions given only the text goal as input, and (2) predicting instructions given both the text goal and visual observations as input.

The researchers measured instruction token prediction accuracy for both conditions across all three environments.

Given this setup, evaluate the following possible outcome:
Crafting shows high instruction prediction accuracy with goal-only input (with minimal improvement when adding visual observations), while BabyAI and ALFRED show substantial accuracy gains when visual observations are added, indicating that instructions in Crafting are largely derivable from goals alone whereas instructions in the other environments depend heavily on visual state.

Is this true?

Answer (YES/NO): NO